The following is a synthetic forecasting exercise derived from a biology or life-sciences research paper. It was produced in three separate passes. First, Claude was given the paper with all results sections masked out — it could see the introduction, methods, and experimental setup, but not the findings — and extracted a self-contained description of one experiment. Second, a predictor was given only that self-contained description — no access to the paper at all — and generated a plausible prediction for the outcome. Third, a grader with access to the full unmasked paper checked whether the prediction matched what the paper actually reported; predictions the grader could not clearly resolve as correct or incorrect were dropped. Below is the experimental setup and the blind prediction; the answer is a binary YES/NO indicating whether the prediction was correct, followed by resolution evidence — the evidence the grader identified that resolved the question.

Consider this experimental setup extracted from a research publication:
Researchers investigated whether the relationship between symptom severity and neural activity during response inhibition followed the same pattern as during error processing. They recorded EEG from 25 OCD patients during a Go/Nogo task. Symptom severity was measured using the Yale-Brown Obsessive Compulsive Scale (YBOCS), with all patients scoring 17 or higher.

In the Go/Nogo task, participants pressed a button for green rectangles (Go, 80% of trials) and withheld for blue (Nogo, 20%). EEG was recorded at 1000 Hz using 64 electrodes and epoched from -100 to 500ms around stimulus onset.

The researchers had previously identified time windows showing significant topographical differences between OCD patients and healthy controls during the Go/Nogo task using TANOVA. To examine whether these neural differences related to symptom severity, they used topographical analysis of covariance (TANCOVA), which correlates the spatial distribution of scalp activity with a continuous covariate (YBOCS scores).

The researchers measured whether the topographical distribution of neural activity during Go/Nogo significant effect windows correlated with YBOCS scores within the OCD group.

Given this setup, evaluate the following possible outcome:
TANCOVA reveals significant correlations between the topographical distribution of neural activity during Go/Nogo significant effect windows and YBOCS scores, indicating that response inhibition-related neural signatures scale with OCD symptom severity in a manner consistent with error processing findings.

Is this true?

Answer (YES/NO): NO